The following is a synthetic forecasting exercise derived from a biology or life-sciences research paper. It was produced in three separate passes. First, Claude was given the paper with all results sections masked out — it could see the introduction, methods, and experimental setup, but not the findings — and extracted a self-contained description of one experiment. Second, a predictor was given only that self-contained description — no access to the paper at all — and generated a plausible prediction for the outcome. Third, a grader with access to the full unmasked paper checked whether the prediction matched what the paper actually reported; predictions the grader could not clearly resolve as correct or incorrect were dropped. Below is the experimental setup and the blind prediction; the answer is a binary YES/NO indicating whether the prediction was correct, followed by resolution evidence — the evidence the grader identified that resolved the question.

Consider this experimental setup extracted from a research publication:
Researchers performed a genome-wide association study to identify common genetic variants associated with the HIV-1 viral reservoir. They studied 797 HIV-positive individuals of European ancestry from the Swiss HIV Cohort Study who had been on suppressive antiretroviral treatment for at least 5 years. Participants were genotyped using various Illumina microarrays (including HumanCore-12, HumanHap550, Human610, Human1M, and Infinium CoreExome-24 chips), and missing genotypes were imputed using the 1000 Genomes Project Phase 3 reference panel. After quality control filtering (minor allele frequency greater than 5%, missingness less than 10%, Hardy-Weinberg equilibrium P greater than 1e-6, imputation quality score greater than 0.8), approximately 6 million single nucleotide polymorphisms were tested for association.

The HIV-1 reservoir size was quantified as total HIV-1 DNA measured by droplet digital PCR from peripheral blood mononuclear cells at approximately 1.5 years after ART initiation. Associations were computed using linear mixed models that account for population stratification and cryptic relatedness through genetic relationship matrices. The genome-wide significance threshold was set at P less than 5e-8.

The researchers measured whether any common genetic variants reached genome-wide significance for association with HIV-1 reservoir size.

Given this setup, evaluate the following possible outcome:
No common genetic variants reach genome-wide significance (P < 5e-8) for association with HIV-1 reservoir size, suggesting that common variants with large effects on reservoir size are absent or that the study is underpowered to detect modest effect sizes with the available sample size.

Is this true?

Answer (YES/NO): YES